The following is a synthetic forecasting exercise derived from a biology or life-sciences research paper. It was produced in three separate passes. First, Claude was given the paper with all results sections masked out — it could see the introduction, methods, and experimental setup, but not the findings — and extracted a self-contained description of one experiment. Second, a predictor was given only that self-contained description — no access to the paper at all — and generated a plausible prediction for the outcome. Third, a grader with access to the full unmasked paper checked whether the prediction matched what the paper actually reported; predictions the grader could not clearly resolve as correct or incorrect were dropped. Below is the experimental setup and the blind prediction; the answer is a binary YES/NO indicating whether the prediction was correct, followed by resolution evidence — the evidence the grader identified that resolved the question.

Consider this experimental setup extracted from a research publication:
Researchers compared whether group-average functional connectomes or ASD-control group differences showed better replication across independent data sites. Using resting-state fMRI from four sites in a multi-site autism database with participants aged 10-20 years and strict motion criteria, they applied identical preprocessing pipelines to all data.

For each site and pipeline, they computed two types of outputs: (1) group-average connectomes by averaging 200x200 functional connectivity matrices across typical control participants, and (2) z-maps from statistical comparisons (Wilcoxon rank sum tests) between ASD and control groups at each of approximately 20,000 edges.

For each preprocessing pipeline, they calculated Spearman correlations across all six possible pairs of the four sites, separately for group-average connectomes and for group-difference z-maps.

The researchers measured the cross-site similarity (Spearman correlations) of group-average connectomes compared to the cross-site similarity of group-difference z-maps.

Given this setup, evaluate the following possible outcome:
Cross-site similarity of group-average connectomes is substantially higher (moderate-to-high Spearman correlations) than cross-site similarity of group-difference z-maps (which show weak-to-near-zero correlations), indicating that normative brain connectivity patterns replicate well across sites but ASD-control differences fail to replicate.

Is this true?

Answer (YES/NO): YES